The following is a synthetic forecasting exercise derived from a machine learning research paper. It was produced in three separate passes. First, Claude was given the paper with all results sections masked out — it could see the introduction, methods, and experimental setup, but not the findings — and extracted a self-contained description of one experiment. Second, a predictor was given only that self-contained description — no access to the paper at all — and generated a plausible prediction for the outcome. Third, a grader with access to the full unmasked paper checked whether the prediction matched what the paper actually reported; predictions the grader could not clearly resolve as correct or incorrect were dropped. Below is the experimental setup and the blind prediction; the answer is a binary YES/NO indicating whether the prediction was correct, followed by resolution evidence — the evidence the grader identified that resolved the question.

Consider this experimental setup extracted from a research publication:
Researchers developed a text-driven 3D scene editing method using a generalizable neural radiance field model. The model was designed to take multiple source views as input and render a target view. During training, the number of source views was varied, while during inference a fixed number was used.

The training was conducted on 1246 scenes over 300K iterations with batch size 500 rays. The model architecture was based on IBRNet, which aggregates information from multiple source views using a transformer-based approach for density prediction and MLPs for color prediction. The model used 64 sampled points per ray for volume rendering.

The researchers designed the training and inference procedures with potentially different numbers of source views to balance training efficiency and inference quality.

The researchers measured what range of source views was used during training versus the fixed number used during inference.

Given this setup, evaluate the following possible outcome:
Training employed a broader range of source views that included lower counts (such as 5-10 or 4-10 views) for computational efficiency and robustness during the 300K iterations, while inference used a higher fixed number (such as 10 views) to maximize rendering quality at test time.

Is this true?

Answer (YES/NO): NO